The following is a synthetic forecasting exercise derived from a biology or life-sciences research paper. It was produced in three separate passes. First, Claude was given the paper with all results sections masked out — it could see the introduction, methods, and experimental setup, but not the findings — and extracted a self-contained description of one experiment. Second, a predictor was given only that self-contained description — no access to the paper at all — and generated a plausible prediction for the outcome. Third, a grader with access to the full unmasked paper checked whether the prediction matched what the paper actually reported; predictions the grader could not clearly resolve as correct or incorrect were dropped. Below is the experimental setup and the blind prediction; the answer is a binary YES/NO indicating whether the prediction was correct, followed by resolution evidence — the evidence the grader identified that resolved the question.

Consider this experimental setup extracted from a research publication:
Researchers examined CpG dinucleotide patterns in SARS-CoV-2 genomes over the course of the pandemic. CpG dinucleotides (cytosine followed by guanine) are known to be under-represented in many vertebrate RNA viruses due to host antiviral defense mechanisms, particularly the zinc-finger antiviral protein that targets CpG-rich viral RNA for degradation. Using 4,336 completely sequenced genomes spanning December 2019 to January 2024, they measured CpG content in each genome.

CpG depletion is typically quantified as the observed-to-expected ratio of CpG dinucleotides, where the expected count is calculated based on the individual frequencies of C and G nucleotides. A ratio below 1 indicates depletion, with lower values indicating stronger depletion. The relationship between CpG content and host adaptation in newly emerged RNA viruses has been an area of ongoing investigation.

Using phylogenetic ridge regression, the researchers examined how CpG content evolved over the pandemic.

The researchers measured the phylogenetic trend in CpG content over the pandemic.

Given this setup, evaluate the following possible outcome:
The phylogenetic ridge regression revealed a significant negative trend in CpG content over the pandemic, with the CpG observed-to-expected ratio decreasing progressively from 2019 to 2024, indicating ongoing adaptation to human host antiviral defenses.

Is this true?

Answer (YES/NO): NO